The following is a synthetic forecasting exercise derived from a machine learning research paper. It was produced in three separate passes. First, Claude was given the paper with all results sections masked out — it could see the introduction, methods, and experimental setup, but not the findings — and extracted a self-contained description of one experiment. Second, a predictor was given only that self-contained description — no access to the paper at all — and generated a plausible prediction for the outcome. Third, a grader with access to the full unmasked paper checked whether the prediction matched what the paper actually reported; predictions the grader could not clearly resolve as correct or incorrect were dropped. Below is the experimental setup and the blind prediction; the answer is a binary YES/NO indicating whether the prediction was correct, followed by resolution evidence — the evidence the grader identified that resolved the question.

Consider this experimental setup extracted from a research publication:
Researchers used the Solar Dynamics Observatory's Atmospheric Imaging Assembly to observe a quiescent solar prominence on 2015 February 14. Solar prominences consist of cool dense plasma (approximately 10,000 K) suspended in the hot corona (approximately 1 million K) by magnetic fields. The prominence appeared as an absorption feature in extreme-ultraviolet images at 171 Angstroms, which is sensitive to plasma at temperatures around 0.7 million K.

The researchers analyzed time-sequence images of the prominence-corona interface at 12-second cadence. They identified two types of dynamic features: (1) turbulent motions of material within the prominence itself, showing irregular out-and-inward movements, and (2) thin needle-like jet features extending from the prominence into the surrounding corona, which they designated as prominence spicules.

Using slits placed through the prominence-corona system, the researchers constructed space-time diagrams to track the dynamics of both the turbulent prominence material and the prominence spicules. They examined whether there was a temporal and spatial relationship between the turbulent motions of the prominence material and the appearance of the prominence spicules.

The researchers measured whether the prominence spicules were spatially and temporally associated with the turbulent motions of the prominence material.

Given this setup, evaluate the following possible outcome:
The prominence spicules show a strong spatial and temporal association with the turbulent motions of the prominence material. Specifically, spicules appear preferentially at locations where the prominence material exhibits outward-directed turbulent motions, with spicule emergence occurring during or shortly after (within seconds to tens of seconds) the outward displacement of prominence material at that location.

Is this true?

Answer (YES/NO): YES